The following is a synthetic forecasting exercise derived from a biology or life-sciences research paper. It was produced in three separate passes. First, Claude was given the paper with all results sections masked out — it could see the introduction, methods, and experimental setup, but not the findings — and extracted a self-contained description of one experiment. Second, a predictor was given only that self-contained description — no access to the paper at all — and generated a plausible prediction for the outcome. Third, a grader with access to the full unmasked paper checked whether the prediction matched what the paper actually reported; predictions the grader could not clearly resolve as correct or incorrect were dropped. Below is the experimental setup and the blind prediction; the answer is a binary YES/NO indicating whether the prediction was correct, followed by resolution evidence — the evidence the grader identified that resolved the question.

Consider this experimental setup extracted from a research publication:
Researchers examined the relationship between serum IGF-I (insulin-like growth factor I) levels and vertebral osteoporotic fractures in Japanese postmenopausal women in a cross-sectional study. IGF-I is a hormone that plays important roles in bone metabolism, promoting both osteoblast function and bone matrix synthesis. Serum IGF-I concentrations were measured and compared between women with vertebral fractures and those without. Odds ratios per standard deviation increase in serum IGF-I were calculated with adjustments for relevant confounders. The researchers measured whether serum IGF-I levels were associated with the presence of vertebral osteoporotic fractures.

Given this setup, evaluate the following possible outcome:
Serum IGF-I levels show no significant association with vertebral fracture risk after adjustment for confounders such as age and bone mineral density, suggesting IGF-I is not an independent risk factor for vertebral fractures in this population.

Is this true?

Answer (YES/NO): NO